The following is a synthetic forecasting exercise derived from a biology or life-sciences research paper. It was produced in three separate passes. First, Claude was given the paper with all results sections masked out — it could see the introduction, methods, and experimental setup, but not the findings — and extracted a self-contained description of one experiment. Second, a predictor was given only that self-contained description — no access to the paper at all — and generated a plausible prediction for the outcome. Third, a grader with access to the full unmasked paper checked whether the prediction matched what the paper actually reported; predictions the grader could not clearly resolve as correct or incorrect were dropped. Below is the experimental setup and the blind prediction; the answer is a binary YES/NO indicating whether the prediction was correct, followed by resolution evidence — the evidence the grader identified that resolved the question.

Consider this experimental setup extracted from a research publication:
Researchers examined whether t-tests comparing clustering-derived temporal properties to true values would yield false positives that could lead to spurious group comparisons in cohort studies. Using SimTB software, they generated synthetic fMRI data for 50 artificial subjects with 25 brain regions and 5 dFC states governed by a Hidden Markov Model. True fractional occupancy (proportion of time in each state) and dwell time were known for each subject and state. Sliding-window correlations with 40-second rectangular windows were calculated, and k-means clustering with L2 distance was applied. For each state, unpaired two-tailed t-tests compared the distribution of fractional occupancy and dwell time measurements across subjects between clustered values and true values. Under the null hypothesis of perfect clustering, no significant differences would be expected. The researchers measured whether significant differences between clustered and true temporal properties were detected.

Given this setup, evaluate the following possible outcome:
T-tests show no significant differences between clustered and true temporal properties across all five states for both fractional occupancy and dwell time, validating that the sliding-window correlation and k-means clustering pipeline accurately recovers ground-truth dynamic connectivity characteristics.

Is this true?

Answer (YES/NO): NO